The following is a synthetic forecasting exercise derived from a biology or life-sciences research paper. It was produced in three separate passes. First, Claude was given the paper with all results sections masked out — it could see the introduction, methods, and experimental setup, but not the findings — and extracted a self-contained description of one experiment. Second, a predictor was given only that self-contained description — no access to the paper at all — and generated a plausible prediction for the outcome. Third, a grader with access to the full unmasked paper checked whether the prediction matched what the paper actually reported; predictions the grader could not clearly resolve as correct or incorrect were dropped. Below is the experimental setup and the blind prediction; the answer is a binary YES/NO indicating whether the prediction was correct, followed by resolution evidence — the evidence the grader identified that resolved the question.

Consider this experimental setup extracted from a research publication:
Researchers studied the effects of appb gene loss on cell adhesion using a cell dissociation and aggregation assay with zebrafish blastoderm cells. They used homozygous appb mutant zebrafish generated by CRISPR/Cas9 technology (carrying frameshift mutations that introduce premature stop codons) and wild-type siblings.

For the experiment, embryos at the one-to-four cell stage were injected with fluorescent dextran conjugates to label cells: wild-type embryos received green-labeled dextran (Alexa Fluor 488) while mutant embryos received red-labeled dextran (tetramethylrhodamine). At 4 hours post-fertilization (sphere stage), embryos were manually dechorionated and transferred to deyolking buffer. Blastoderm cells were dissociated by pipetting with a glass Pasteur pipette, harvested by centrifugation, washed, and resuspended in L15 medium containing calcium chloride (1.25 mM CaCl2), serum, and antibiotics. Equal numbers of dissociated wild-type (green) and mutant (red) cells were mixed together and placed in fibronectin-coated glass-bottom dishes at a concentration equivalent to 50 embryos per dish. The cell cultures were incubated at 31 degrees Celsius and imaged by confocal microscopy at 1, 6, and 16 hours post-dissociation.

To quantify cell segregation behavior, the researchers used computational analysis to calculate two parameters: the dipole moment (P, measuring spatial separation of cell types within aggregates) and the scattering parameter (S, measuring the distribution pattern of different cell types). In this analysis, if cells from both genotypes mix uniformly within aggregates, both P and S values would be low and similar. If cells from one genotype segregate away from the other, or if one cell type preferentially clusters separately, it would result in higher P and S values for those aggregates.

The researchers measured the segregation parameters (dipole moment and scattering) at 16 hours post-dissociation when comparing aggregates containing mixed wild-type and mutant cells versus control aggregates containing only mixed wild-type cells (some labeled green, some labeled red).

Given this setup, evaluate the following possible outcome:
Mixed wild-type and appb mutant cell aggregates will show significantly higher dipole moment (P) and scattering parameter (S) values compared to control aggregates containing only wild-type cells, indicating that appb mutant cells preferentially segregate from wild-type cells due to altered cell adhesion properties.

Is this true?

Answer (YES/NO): NO